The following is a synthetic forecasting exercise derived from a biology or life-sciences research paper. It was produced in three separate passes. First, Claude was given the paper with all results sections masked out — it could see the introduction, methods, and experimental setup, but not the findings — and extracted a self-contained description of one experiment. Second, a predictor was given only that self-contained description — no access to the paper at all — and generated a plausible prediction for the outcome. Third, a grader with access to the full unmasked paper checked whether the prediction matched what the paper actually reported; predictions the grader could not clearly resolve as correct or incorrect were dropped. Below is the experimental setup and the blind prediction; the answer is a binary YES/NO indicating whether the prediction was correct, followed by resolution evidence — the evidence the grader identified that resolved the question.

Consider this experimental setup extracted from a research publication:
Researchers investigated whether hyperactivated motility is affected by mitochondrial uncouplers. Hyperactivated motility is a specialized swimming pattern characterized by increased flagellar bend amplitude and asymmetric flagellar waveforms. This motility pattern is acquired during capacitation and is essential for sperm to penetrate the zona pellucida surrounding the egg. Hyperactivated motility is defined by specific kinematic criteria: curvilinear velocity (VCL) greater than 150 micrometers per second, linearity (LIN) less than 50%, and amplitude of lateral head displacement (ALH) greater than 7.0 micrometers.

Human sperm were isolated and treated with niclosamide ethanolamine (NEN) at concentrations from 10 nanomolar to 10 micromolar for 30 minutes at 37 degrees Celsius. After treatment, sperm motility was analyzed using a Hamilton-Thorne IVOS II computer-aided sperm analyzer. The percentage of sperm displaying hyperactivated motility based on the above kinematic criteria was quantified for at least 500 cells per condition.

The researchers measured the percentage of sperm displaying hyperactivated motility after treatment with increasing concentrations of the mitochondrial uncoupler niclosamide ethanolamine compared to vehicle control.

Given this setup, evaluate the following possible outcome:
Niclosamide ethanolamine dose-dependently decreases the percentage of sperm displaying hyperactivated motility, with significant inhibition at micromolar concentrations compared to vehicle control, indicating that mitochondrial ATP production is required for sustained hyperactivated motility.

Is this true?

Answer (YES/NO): NO